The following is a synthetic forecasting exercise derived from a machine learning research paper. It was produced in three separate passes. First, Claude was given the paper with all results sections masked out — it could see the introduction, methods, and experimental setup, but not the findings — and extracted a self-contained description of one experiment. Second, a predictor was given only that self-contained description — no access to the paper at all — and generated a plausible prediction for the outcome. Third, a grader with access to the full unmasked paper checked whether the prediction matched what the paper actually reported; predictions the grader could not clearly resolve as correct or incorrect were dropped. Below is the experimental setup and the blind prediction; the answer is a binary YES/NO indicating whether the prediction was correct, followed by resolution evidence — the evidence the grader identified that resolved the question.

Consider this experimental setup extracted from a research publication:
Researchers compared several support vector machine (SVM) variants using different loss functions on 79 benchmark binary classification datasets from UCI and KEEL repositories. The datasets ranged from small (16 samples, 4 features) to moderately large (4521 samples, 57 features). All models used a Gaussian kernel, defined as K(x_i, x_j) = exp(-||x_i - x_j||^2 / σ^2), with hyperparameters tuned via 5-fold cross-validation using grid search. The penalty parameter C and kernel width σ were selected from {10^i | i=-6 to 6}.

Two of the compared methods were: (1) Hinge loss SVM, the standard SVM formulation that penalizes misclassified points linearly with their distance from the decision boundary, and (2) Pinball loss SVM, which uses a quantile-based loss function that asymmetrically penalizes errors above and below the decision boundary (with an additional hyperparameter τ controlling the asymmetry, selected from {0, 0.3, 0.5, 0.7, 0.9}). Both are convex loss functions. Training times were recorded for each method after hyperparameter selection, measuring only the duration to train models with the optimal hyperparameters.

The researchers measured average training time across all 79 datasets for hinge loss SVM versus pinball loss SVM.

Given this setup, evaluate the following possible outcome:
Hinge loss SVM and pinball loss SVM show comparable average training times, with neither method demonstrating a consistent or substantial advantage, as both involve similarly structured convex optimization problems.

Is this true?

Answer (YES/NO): NO